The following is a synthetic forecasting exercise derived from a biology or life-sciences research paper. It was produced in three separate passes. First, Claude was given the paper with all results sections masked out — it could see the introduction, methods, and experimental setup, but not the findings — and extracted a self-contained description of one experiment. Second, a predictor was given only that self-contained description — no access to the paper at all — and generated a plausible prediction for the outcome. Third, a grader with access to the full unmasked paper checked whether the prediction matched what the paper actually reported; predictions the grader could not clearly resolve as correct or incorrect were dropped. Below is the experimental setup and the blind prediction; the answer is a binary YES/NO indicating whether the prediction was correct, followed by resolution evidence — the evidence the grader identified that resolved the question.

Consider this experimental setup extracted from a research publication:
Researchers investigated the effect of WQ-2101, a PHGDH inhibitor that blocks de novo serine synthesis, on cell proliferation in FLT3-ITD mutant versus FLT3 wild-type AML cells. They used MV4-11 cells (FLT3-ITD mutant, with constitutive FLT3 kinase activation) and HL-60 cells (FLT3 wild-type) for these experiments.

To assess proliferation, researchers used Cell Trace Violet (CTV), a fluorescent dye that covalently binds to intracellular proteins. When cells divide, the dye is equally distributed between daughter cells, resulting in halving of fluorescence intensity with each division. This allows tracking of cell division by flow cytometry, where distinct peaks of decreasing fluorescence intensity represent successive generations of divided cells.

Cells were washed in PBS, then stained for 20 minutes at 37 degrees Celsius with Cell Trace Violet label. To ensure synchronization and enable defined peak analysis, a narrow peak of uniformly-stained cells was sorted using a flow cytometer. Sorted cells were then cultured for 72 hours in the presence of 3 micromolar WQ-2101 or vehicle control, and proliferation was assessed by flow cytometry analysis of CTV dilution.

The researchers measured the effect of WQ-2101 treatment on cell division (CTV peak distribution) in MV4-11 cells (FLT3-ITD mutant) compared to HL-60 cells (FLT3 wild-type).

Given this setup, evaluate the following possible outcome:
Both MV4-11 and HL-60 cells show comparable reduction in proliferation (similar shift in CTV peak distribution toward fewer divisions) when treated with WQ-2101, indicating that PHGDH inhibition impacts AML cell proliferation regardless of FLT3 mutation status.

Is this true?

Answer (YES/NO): NO